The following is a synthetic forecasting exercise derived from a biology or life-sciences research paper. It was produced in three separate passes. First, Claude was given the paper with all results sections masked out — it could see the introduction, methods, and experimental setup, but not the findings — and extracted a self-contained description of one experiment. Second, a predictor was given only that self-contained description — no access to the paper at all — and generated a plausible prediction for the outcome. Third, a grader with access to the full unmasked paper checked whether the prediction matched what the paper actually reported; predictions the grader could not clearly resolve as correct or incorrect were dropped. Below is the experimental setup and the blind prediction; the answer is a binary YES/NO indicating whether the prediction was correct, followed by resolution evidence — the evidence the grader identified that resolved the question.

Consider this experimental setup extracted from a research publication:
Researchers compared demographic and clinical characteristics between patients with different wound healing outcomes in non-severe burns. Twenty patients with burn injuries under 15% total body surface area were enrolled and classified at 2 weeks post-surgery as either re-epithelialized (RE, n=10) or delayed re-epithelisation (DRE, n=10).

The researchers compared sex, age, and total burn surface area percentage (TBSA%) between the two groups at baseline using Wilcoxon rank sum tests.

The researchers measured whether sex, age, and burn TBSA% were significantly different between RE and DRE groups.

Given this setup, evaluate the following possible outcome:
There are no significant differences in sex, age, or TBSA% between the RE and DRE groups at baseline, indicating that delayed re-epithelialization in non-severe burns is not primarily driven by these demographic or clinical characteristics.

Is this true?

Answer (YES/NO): YES